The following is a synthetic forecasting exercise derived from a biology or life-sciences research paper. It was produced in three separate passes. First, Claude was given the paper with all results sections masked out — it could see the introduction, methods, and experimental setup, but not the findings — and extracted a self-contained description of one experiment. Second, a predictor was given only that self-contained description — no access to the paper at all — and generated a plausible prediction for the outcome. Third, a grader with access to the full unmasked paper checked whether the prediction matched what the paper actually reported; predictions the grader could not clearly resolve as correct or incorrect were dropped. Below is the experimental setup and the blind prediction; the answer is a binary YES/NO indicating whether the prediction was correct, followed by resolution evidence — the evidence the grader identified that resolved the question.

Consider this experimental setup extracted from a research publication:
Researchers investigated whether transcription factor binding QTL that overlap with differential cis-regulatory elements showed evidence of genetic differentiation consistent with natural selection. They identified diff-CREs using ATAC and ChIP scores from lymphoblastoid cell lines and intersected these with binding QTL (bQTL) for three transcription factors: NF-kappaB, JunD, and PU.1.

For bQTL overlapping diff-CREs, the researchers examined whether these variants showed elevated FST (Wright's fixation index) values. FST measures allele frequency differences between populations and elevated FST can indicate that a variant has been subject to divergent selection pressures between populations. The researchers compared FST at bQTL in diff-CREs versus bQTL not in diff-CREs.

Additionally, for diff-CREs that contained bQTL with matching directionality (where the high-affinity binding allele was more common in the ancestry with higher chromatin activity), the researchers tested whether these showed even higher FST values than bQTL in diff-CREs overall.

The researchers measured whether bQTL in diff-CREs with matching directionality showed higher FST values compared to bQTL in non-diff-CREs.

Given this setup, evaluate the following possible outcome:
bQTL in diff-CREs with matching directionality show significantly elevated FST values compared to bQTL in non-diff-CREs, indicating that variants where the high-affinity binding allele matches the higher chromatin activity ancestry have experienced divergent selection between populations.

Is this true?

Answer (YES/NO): YES